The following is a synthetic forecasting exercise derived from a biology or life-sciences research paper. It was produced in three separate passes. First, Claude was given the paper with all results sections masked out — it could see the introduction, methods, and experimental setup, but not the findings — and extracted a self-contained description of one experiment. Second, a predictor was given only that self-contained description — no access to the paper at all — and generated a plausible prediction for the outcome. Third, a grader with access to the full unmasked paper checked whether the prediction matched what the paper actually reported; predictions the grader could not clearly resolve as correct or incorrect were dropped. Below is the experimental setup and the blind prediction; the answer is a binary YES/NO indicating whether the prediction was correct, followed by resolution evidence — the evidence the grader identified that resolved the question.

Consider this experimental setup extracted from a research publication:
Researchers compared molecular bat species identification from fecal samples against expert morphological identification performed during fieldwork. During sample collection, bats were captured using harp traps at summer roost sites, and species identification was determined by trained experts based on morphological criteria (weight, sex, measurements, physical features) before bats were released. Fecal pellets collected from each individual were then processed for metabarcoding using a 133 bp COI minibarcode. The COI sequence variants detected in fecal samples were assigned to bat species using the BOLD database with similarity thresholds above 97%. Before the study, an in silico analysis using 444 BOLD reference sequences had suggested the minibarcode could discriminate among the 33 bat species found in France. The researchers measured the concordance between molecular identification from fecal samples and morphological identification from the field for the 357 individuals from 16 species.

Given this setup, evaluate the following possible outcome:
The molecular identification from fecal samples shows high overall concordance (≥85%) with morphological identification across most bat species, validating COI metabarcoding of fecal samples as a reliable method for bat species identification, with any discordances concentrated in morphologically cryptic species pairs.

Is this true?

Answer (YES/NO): NO